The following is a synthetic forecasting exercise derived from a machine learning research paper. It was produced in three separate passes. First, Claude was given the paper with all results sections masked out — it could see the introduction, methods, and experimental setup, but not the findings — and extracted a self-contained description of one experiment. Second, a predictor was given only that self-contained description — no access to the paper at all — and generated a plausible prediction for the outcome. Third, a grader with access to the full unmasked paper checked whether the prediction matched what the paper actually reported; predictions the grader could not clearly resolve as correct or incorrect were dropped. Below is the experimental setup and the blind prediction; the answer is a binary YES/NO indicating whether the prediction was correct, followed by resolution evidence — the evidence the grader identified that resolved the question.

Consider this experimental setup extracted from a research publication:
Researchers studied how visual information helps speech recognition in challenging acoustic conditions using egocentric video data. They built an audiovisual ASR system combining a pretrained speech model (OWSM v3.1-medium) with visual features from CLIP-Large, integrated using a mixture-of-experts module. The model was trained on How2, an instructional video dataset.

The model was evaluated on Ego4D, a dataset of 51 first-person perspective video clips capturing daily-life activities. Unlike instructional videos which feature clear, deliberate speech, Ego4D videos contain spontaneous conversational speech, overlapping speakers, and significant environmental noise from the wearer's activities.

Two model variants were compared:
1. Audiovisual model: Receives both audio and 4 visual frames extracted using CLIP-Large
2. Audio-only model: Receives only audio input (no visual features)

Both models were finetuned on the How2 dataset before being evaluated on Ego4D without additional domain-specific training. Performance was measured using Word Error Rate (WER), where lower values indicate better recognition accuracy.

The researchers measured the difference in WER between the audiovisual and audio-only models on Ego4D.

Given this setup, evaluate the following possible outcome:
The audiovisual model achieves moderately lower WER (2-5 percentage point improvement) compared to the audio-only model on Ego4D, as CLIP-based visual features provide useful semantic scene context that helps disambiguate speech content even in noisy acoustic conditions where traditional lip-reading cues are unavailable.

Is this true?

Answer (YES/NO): NO